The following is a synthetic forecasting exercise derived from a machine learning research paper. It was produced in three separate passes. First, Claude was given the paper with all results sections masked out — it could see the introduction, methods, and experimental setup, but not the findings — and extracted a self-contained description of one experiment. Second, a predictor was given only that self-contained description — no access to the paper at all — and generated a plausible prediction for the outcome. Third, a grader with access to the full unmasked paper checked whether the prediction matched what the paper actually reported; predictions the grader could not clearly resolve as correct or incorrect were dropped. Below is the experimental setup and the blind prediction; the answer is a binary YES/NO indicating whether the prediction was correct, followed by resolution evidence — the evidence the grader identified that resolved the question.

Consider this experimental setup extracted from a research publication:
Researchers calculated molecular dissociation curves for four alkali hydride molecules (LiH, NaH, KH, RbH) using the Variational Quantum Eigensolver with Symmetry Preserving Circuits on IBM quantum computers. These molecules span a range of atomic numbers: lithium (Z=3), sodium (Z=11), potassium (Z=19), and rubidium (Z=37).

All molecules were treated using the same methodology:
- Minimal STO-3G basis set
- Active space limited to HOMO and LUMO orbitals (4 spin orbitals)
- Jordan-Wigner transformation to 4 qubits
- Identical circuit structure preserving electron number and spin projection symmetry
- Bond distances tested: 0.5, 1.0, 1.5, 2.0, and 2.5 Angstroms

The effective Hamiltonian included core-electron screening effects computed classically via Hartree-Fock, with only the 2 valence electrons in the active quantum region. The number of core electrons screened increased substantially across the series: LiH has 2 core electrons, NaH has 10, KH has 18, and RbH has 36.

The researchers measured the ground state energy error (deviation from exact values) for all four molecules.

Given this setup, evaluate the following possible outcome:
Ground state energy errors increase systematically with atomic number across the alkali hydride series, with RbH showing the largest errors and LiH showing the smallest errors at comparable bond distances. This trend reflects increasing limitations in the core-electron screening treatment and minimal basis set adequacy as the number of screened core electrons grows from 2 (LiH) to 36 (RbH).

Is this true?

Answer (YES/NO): NO